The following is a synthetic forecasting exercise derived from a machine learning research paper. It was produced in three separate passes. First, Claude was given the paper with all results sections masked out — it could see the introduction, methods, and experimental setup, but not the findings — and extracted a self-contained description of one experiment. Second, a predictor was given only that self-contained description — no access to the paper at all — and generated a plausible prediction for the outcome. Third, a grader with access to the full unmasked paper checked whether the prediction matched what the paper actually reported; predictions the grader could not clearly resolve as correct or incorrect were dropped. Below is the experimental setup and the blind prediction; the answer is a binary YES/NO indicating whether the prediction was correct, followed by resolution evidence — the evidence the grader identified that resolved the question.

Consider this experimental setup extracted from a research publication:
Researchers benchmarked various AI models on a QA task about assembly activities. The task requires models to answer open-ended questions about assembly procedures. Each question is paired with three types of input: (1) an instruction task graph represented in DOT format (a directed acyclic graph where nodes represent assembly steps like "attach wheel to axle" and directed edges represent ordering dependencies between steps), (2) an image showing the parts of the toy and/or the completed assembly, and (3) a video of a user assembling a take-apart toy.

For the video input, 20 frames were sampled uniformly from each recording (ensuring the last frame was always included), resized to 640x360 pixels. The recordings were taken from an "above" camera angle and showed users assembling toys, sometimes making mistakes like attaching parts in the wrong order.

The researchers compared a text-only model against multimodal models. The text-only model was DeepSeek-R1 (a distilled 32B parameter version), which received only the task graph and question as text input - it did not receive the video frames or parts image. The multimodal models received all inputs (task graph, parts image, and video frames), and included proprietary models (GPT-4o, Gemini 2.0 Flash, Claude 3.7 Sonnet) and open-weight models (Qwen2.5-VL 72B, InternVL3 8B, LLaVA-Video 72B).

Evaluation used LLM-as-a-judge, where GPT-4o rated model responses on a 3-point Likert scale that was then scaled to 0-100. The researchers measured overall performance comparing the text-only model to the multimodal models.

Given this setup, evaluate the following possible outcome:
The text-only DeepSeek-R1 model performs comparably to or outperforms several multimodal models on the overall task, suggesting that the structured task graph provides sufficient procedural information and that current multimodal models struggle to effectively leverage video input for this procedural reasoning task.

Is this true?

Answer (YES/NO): YES